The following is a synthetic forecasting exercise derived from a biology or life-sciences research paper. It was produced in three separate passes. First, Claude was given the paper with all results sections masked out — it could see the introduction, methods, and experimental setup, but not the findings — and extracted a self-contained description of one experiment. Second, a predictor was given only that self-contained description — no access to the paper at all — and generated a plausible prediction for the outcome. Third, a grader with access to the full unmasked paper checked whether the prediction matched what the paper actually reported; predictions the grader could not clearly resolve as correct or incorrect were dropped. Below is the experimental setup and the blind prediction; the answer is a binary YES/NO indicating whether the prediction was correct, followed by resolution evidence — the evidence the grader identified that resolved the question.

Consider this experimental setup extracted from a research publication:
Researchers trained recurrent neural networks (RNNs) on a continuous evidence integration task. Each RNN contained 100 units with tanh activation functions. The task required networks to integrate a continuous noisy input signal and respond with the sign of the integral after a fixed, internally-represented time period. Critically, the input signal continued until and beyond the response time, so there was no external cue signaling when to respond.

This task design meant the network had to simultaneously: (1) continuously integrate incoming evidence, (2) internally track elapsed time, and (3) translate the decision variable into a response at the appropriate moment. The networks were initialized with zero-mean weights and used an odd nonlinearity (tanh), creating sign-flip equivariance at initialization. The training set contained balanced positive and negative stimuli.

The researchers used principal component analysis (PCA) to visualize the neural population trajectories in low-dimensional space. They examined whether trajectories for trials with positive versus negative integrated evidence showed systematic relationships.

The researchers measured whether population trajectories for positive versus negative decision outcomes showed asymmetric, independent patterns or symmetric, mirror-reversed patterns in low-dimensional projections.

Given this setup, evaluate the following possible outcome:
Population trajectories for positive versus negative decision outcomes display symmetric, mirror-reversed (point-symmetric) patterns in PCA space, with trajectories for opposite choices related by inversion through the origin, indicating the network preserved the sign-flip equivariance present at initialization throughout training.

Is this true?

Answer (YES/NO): YES